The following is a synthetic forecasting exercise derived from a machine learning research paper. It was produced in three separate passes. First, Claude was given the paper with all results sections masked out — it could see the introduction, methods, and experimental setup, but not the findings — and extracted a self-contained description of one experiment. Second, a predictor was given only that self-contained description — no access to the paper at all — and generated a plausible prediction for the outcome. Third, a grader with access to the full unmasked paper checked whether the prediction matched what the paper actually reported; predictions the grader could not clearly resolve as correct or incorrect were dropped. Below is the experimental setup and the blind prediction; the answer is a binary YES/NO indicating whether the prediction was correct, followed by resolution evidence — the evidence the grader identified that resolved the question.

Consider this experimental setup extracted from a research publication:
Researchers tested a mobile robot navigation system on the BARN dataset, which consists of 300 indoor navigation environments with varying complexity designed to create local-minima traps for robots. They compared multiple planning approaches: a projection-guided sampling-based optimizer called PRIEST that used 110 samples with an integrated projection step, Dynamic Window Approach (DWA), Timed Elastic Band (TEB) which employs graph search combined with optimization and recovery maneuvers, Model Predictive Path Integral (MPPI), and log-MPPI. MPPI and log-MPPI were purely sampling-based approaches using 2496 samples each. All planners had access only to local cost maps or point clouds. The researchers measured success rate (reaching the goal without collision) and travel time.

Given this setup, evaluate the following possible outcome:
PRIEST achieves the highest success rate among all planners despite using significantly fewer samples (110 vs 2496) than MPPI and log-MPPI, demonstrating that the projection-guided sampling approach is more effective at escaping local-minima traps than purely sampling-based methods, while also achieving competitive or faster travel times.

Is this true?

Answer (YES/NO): YES